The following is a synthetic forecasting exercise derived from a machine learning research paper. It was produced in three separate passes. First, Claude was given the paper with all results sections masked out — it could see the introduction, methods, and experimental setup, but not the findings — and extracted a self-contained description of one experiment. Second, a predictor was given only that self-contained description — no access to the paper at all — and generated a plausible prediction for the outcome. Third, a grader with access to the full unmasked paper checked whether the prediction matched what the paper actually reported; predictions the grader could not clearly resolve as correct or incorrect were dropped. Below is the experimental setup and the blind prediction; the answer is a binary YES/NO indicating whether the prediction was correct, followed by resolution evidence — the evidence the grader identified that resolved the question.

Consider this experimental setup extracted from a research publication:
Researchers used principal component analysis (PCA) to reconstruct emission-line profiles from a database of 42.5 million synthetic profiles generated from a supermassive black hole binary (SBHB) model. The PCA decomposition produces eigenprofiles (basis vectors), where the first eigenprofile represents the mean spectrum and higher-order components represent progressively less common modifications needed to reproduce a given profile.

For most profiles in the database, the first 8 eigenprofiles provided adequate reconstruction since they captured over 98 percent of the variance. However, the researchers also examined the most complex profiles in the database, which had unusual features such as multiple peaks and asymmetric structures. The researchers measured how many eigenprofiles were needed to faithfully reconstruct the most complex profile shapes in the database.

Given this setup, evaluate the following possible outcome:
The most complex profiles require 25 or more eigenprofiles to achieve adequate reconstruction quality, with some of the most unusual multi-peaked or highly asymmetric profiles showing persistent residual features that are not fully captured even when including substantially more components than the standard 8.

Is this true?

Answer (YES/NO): NO